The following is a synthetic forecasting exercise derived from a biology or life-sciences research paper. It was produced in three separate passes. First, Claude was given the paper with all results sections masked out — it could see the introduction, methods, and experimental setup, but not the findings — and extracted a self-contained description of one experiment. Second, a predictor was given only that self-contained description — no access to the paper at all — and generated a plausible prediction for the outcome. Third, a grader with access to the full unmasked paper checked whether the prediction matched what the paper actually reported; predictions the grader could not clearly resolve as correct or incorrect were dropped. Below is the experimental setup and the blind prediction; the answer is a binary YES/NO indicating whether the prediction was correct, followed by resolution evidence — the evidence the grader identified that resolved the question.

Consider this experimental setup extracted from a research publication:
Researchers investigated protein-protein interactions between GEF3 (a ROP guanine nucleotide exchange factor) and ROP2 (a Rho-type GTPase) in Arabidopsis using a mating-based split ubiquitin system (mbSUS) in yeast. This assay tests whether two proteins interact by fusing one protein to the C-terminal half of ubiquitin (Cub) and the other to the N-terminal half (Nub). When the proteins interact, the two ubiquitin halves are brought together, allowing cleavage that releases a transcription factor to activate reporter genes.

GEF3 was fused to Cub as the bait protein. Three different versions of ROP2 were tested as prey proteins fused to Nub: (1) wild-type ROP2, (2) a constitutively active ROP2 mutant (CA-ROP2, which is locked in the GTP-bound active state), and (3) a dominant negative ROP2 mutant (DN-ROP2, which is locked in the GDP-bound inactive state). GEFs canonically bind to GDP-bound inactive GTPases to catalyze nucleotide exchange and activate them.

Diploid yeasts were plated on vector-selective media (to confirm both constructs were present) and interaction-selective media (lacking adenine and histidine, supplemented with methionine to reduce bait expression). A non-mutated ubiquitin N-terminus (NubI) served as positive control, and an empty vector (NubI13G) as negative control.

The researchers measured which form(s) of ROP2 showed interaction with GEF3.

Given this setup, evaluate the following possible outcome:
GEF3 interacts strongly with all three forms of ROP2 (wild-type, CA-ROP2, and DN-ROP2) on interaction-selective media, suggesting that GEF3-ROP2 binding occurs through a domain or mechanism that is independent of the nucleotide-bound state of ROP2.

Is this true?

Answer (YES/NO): YES